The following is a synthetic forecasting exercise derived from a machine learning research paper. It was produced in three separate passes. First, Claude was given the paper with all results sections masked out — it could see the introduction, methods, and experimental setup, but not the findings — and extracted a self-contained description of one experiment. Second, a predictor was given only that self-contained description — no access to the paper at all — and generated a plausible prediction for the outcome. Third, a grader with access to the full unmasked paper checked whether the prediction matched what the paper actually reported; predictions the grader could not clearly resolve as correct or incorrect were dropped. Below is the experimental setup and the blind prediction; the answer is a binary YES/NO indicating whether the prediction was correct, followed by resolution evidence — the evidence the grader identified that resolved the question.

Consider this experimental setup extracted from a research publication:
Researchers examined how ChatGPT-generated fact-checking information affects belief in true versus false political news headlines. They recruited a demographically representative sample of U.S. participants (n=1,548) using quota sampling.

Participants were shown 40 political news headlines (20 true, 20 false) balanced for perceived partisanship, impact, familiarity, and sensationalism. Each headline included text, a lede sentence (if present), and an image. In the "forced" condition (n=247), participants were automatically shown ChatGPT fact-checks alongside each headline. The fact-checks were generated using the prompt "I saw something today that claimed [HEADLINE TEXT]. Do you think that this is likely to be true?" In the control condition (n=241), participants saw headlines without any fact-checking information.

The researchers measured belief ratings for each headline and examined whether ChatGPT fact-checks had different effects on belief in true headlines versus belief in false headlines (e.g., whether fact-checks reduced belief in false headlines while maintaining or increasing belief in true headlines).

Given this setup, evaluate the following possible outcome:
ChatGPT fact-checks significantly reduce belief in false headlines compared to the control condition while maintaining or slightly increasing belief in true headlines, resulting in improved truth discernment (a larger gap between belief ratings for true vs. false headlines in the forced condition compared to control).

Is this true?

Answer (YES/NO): NO